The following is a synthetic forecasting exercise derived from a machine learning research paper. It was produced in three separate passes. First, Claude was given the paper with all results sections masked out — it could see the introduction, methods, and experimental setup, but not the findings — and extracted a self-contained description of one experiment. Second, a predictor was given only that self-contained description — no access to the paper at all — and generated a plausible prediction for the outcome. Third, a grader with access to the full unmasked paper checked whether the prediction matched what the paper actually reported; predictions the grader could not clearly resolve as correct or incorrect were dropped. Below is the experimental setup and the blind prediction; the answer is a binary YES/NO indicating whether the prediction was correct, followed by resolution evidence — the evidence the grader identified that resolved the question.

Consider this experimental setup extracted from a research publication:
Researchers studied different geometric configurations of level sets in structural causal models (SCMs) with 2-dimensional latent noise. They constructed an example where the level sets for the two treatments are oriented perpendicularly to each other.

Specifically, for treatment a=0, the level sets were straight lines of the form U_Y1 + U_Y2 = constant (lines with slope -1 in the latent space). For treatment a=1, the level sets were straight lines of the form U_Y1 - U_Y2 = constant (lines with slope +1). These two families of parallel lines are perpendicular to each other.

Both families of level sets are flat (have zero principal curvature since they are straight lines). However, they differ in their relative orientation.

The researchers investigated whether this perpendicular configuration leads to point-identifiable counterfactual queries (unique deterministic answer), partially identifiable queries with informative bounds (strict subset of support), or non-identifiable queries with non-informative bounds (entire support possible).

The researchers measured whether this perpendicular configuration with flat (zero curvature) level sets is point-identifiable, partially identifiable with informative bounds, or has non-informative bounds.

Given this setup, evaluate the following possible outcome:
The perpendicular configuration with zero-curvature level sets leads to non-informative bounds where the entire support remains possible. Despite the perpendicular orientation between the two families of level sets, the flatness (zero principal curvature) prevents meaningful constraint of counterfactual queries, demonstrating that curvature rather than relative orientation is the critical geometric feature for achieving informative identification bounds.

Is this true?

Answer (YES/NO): NO